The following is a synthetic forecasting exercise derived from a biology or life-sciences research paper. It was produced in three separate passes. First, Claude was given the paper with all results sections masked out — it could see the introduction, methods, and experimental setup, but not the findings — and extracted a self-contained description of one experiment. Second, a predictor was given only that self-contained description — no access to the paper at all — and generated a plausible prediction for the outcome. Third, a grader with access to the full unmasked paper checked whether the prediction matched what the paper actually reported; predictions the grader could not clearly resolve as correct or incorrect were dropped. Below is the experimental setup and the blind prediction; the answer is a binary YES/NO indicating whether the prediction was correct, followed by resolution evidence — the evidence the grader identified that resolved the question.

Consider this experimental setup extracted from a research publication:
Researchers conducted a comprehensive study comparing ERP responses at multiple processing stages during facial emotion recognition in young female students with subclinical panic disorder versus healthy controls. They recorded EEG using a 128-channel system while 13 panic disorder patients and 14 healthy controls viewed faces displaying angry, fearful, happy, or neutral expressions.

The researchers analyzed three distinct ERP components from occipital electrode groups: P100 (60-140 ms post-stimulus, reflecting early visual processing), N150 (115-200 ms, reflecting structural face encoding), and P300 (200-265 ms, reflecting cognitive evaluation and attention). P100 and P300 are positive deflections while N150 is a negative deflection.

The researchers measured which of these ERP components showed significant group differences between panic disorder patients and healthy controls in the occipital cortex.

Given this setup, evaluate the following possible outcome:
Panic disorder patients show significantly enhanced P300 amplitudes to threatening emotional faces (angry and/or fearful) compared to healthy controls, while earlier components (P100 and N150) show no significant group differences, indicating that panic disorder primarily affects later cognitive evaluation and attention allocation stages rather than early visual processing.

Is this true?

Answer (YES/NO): NO